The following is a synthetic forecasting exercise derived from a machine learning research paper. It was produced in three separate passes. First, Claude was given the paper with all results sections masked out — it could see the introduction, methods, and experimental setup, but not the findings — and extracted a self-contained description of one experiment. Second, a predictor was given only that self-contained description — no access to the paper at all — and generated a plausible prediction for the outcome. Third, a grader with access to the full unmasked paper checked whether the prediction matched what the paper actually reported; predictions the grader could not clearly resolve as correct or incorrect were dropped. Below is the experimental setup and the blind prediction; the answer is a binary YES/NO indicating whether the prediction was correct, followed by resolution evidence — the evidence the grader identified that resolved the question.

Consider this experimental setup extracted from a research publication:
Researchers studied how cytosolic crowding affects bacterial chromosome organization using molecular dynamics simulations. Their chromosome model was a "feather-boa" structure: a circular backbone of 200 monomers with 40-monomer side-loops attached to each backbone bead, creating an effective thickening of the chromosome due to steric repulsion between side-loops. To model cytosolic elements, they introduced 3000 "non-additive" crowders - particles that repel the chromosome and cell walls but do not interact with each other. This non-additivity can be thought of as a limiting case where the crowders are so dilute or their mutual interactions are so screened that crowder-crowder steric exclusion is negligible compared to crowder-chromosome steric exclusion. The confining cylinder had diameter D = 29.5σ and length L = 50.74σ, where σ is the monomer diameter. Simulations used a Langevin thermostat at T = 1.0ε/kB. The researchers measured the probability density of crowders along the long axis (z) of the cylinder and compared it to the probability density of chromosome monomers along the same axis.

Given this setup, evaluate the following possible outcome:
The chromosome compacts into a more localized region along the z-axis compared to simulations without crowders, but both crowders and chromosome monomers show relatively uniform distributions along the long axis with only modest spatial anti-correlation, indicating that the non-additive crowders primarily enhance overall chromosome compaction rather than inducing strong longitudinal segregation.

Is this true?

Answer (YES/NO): NO